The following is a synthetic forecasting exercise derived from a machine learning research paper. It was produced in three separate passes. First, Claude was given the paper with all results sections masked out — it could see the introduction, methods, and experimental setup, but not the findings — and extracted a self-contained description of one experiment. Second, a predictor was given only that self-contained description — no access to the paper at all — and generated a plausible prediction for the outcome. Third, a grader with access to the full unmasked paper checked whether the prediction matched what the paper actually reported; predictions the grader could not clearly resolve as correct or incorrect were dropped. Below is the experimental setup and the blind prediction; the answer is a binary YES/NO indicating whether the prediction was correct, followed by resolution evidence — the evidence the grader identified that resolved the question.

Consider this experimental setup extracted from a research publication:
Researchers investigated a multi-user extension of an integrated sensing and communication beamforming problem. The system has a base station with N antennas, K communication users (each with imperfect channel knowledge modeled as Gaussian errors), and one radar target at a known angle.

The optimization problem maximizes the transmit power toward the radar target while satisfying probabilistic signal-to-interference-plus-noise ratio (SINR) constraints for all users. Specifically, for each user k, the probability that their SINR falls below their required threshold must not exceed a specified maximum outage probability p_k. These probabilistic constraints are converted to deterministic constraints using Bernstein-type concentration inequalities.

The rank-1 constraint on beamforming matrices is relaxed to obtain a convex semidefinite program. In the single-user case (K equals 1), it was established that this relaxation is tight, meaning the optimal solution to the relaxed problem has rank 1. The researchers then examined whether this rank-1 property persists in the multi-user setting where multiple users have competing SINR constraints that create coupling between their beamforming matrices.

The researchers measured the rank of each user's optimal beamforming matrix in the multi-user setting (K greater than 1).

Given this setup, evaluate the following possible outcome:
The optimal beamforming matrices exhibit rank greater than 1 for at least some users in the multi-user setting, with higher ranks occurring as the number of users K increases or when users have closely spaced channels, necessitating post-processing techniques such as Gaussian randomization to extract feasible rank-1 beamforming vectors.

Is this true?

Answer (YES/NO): NO